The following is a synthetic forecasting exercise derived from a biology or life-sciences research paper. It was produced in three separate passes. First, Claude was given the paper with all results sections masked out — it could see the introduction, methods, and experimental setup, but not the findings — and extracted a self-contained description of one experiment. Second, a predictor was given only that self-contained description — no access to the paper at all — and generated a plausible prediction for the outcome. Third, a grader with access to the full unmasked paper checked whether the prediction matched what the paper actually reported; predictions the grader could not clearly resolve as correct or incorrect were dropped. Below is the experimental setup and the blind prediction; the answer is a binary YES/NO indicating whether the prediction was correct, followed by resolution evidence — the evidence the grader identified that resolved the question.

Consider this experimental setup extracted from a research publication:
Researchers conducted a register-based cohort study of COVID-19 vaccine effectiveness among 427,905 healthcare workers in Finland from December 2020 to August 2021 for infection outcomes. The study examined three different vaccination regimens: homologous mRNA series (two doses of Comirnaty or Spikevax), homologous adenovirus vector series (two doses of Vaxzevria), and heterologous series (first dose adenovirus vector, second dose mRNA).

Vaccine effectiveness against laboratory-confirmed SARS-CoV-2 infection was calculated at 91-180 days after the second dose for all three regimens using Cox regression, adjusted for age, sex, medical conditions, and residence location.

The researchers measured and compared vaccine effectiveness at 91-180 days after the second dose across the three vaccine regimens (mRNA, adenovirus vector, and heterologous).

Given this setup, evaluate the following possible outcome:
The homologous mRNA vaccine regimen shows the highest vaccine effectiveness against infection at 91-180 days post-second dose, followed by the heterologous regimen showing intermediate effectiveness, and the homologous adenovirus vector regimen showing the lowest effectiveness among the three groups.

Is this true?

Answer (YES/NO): NO